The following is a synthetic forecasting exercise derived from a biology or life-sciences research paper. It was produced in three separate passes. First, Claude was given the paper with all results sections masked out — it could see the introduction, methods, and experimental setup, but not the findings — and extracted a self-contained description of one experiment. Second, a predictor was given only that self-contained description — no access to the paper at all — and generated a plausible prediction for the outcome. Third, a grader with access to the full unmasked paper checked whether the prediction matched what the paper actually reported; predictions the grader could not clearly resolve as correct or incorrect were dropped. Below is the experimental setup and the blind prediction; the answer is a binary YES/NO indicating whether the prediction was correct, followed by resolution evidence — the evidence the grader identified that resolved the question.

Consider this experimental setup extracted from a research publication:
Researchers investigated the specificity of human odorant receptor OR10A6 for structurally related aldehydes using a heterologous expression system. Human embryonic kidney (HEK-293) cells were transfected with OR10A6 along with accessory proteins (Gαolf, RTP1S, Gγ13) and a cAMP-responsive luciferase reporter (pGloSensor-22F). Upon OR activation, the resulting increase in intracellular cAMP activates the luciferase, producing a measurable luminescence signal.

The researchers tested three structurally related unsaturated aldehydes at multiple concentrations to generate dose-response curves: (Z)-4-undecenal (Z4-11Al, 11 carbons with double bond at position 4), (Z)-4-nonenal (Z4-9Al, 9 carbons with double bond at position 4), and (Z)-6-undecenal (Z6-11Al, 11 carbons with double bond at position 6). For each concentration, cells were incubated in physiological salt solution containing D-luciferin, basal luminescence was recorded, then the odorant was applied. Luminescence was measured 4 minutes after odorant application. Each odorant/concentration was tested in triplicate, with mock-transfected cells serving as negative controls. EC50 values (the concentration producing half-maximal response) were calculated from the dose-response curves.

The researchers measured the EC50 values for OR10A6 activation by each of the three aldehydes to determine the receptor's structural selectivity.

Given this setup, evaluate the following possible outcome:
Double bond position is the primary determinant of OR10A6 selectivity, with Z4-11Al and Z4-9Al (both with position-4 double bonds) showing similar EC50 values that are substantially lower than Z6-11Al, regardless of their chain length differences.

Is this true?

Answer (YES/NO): NO